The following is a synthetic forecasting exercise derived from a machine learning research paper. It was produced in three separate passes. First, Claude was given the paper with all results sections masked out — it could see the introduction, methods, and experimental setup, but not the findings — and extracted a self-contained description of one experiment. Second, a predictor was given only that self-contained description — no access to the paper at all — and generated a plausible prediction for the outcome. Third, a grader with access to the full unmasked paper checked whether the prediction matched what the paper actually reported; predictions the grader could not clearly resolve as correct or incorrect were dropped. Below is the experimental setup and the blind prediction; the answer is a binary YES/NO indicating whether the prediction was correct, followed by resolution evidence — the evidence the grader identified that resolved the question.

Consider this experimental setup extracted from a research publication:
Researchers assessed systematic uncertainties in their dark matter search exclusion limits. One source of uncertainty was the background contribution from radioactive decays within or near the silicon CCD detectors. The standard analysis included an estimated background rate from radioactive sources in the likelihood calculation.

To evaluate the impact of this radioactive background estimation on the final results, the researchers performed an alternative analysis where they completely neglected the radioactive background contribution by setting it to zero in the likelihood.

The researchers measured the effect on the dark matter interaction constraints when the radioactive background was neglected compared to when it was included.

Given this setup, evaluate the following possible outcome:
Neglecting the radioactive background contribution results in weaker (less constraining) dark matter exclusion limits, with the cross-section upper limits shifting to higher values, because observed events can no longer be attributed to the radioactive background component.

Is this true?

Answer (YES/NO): YES